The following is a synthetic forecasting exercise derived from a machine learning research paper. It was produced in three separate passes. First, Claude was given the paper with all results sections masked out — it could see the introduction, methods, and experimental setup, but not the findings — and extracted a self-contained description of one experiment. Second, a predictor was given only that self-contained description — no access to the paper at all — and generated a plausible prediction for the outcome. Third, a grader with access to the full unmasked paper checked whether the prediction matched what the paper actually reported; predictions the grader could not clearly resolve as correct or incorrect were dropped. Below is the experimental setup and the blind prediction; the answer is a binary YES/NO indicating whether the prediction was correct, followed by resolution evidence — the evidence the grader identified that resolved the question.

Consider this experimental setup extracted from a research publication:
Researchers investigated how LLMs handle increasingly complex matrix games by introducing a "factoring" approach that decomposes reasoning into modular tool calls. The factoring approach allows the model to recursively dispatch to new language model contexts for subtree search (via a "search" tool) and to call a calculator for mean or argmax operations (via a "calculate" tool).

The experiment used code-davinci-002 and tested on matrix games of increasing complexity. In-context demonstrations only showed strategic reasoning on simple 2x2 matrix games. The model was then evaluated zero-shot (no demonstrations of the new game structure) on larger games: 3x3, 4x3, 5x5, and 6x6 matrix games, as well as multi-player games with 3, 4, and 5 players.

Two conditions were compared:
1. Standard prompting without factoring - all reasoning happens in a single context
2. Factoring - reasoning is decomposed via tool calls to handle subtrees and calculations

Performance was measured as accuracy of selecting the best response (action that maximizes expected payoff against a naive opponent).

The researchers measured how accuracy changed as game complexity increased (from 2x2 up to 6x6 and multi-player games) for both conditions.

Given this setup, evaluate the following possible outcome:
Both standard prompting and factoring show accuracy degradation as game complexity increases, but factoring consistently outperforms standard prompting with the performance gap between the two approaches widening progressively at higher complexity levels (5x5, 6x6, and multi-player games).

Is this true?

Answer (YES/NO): NO